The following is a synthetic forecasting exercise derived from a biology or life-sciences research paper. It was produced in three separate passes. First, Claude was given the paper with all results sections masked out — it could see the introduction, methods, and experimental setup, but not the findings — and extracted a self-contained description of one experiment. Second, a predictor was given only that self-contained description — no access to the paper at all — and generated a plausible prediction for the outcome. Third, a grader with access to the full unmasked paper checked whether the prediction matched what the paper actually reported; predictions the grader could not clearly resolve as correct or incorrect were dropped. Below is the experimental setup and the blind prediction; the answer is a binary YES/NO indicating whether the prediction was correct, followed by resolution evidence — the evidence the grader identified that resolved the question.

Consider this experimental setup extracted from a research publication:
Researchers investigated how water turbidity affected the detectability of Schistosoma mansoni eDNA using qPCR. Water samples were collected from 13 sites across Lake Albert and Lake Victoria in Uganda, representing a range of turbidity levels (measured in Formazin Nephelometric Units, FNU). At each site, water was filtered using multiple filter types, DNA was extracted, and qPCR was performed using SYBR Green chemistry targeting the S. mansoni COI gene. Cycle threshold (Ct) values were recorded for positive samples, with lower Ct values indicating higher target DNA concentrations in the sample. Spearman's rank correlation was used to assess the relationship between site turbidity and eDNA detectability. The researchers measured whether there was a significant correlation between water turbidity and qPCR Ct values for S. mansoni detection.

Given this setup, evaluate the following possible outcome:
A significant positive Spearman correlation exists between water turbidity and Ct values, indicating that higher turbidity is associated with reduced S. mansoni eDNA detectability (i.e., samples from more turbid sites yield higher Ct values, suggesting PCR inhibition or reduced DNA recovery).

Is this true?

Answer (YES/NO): NO